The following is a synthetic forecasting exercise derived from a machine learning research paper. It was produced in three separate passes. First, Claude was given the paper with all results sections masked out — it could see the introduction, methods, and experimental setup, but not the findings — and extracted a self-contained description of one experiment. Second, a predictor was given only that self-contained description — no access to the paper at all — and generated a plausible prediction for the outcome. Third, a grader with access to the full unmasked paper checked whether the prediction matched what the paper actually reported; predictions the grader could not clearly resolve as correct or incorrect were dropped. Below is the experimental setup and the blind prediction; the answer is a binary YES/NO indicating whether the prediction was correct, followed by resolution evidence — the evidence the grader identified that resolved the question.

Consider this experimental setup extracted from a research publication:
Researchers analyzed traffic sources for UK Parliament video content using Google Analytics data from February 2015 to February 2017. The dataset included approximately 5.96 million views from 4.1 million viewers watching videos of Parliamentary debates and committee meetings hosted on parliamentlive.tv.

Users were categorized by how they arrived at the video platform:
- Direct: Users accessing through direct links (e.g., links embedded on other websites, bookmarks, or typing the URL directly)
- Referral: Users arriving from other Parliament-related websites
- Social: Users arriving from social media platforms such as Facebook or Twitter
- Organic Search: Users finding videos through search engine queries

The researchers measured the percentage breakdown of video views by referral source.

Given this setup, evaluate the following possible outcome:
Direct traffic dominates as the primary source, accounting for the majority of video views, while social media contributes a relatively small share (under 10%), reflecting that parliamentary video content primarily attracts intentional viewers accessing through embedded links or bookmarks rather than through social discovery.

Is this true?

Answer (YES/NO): NO